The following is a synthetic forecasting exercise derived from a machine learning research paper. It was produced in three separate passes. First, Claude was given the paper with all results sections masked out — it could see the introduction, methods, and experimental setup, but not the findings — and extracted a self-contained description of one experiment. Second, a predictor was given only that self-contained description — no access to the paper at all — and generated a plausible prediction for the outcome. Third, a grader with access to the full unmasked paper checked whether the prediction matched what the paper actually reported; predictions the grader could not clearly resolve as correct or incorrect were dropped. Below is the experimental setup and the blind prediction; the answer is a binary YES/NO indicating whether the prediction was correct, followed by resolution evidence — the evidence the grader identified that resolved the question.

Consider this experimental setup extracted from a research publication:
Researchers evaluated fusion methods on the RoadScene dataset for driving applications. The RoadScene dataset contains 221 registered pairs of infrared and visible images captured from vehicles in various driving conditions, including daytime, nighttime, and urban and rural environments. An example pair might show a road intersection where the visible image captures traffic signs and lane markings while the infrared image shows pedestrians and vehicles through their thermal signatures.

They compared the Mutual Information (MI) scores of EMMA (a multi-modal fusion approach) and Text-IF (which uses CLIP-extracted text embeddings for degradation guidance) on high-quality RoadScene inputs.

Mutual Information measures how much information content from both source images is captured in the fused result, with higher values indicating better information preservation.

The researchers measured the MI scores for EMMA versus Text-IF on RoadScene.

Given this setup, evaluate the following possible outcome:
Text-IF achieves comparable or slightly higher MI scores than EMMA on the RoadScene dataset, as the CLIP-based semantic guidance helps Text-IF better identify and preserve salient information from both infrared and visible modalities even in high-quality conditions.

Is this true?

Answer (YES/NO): NO